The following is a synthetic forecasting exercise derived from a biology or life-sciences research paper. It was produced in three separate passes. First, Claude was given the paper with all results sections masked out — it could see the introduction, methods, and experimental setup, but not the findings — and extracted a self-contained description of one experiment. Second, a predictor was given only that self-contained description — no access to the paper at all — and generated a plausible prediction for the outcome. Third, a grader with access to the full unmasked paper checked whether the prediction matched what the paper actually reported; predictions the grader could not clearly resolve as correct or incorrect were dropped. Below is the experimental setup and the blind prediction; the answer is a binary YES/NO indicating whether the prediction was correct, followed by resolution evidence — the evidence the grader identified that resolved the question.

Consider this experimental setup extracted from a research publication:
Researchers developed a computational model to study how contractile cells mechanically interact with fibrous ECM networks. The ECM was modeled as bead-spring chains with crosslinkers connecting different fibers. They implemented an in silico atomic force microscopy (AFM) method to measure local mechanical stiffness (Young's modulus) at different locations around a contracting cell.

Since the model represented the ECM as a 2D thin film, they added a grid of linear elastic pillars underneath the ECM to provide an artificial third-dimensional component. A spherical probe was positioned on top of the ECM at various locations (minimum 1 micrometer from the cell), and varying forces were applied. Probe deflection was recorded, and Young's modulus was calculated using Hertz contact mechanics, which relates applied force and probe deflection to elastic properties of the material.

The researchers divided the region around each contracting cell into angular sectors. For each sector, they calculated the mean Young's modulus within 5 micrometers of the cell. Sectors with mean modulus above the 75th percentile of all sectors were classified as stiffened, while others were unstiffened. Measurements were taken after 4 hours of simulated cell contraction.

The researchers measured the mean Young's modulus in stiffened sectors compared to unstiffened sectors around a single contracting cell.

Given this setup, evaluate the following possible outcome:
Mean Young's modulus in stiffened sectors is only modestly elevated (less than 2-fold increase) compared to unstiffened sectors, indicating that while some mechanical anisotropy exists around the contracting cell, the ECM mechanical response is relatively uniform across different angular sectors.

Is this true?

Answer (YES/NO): NO